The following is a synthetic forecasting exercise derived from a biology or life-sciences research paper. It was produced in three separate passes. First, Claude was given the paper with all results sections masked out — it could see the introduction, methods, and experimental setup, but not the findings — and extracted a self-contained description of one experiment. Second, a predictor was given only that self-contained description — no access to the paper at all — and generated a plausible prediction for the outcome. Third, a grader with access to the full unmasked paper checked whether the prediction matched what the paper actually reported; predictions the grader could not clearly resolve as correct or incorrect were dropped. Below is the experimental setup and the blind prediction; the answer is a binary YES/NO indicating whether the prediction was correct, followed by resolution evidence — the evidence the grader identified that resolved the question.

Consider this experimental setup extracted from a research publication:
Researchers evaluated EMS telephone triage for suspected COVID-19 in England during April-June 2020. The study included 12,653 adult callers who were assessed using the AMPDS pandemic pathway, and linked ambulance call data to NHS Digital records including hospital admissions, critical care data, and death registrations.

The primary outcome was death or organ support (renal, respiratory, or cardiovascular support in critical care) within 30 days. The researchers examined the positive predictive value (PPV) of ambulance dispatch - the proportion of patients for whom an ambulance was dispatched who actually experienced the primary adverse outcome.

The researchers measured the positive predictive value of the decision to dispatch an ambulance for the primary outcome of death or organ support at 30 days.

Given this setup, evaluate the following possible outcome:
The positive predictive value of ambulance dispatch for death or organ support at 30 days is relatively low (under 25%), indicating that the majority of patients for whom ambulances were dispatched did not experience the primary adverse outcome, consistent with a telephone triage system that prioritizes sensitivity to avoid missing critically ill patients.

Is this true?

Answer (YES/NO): YES